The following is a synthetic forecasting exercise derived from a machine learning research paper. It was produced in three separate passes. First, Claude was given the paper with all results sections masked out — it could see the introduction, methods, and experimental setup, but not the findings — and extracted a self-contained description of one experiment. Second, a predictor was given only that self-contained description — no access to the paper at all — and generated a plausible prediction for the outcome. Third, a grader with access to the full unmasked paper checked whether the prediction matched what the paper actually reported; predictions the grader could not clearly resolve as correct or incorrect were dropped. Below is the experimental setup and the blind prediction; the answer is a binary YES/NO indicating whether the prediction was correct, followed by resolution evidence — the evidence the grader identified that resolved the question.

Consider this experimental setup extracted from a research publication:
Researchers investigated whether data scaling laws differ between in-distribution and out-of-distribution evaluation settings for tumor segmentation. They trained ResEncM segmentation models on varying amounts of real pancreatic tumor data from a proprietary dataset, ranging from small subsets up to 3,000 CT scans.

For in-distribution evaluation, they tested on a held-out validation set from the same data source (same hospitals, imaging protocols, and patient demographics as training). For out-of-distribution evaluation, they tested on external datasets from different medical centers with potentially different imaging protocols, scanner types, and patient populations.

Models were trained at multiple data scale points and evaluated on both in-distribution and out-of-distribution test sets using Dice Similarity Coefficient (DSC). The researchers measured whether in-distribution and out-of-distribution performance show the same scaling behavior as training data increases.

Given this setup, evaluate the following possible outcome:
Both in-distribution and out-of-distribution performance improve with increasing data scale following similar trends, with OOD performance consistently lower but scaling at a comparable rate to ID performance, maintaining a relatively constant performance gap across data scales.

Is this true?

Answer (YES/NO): NO